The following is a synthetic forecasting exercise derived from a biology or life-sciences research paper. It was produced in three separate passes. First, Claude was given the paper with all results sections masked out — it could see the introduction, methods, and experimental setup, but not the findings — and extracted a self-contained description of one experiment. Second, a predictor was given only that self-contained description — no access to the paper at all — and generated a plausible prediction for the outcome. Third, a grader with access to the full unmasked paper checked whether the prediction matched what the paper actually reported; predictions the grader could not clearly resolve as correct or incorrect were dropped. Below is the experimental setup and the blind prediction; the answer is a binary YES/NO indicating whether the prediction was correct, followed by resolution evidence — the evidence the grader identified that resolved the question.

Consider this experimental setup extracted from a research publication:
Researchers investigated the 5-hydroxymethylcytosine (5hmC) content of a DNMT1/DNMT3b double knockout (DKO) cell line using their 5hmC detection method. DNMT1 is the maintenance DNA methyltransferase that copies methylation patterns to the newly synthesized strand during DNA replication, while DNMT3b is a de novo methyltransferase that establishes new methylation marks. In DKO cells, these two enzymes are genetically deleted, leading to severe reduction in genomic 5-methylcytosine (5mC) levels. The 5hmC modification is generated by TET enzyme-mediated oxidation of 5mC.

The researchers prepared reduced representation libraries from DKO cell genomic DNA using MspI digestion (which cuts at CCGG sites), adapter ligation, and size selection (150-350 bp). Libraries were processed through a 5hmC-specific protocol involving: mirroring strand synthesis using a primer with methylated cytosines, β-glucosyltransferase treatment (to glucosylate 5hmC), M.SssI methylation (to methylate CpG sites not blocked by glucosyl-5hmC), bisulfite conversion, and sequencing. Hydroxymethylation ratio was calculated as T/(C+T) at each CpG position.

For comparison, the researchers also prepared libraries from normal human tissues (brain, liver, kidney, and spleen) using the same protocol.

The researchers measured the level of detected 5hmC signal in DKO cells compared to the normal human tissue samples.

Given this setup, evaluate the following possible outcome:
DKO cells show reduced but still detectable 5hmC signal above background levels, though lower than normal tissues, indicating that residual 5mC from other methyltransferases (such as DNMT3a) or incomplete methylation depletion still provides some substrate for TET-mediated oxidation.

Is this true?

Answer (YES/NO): NO